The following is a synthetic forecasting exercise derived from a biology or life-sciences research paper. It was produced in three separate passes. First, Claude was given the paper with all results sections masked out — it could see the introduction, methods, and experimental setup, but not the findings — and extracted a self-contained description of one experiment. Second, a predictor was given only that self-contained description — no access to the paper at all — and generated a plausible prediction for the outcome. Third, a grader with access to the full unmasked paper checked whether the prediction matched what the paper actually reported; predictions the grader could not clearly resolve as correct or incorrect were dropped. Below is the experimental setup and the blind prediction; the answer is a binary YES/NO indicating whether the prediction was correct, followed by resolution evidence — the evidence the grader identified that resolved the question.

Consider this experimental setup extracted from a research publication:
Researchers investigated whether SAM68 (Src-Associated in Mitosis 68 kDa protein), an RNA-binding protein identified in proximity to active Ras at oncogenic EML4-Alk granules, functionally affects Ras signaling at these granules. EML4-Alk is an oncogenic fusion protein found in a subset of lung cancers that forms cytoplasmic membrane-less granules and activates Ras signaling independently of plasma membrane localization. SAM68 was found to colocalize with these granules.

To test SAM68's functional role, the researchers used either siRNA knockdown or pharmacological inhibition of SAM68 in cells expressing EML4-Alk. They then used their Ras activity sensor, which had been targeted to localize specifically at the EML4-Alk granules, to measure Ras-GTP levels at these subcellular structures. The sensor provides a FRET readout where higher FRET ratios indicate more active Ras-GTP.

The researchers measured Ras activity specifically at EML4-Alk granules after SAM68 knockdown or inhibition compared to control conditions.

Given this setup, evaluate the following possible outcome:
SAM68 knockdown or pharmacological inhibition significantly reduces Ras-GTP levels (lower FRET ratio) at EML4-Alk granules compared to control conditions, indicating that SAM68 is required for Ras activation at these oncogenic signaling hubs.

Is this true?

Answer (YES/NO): YES